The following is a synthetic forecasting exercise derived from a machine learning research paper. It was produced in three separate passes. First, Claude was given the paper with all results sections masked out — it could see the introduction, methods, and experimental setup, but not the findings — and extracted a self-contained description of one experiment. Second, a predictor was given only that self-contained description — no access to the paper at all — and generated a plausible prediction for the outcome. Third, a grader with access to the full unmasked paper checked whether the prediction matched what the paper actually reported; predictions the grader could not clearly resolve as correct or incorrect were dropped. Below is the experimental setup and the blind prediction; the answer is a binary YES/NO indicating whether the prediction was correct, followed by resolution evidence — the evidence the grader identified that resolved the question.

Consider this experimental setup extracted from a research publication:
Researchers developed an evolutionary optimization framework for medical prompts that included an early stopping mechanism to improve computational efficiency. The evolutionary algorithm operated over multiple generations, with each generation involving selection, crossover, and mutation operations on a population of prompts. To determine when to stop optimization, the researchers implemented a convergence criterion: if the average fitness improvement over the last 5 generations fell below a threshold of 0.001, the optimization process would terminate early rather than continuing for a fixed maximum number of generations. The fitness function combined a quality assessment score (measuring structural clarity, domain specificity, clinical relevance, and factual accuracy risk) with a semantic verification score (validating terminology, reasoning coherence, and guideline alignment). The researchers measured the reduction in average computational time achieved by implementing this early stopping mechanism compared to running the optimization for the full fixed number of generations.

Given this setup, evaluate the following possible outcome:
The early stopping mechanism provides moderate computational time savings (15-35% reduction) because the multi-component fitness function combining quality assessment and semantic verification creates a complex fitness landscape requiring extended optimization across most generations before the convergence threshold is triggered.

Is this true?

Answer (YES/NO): YES